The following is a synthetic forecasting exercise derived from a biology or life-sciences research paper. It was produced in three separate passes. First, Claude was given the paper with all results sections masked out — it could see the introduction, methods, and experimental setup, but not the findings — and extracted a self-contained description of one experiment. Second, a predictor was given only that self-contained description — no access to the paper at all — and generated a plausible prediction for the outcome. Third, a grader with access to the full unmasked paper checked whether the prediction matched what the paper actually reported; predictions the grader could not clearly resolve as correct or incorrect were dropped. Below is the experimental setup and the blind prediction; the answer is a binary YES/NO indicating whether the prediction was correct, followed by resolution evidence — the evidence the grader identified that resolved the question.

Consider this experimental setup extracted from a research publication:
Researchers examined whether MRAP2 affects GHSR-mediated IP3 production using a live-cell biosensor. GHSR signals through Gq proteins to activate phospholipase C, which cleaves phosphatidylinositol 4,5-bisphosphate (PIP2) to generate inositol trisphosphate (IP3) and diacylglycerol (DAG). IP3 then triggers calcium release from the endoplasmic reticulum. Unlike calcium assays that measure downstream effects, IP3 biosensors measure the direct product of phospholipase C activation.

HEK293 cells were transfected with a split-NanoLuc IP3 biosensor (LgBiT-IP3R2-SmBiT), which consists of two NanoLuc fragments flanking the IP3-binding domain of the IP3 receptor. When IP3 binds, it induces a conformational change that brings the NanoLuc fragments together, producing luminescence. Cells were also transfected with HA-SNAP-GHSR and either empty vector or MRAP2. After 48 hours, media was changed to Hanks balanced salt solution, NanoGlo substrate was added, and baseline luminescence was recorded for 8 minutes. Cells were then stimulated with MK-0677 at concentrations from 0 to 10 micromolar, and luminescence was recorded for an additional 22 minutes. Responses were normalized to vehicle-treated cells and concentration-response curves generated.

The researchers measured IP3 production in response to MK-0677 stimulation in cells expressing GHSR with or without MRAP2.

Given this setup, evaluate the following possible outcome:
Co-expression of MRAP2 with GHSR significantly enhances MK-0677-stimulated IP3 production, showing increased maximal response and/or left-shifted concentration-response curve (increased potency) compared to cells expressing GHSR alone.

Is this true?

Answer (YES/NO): YES